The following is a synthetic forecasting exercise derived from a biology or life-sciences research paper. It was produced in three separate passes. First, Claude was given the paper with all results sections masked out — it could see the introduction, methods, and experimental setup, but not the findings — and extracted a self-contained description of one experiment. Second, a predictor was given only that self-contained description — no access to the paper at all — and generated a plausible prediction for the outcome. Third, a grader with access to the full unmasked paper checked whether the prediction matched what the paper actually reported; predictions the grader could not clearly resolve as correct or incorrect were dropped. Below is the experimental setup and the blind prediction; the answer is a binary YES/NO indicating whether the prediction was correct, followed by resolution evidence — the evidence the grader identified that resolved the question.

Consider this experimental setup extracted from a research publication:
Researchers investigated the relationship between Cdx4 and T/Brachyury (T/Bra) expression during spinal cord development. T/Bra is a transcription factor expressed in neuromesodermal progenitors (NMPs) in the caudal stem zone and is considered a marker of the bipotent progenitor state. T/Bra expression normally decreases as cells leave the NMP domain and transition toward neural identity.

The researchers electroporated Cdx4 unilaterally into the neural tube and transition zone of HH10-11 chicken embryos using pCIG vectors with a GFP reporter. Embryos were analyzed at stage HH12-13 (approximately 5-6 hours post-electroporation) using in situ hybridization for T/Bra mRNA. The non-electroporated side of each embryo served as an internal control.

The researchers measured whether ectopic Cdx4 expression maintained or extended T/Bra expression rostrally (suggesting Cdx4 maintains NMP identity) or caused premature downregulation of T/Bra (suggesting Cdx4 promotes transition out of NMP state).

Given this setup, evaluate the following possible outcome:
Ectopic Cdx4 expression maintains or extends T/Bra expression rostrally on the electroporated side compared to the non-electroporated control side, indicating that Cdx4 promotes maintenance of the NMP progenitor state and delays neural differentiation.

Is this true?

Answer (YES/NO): NO